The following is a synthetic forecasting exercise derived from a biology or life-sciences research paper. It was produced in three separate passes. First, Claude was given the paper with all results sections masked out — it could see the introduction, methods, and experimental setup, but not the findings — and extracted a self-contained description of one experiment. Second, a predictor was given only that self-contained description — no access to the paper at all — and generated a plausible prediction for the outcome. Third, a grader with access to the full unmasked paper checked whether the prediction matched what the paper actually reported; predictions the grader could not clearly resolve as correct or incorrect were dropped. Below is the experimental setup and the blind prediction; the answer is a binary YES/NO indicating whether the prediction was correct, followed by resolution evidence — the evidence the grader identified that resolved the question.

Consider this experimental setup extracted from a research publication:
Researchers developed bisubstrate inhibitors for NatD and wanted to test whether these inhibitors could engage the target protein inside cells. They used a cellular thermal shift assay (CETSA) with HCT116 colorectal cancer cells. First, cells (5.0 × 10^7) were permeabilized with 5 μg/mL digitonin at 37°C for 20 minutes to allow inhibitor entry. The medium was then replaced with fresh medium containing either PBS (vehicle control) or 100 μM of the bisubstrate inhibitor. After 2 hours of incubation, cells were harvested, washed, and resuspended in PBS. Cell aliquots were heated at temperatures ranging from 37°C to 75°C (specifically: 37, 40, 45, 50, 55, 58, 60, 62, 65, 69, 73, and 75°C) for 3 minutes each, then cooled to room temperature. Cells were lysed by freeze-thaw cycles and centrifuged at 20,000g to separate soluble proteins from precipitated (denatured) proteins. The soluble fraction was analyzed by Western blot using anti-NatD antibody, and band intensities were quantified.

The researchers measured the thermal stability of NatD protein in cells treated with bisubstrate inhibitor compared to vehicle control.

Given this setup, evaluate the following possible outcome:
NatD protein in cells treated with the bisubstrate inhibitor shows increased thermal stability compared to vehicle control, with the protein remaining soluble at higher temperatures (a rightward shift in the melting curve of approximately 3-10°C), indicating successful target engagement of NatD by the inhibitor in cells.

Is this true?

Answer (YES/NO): NO